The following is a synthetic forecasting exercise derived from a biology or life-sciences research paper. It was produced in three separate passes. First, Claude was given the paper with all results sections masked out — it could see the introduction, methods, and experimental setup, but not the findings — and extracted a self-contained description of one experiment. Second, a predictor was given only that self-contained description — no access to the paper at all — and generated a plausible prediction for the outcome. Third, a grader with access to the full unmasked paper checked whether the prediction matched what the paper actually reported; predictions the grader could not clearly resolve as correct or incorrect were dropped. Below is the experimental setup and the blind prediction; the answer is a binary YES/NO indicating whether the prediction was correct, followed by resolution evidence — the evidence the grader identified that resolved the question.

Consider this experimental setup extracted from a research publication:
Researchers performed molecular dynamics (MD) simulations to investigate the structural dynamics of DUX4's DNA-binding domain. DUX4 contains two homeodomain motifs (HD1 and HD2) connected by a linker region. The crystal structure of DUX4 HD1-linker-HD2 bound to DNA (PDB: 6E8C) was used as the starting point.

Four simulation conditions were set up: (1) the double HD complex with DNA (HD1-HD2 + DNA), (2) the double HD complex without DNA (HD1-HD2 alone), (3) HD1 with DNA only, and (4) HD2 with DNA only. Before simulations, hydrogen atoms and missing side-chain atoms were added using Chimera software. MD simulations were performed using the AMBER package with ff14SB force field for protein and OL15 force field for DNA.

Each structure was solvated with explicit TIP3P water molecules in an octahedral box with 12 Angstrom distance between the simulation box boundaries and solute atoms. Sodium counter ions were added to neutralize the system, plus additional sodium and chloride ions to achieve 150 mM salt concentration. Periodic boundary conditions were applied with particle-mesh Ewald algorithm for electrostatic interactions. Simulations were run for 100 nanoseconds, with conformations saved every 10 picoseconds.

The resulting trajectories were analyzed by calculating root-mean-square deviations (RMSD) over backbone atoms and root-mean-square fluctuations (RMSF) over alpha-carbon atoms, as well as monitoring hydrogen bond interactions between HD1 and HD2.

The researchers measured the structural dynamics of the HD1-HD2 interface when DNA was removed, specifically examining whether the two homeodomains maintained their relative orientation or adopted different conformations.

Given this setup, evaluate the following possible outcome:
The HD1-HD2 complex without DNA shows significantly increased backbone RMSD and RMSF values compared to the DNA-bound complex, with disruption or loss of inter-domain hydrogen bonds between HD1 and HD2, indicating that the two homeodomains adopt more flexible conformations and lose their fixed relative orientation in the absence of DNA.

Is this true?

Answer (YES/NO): NO